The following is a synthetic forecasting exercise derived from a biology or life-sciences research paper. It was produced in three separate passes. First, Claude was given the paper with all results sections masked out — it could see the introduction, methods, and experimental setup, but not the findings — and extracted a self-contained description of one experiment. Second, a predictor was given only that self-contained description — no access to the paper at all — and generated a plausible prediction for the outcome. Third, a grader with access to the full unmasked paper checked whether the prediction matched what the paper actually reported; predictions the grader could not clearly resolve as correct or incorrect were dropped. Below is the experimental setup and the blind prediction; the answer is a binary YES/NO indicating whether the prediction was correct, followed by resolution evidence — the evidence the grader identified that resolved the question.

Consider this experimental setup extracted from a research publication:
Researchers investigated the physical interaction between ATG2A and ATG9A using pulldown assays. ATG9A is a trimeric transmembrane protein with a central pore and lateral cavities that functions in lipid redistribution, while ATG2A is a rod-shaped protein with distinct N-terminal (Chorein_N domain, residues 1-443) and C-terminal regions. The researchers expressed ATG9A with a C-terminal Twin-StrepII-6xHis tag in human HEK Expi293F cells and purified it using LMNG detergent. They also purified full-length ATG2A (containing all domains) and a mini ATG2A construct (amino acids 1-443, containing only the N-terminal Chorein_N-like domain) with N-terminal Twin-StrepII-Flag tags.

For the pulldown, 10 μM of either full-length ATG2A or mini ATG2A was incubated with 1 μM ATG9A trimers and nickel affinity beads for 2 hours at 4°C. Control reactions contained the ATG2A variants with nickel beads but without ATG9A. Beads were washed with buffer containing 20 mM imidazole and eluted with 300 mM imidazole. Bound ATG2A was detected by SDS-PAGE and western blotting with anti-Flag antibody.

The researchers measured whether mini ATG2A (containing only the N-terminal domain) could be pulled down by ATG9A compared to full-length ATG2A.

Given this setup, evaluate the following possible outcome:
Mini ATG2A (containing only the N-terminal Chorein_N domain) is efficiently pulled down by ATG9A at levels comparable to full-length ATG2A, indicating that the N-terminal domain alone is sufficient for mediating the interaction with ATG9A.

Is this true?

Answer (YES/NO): YES